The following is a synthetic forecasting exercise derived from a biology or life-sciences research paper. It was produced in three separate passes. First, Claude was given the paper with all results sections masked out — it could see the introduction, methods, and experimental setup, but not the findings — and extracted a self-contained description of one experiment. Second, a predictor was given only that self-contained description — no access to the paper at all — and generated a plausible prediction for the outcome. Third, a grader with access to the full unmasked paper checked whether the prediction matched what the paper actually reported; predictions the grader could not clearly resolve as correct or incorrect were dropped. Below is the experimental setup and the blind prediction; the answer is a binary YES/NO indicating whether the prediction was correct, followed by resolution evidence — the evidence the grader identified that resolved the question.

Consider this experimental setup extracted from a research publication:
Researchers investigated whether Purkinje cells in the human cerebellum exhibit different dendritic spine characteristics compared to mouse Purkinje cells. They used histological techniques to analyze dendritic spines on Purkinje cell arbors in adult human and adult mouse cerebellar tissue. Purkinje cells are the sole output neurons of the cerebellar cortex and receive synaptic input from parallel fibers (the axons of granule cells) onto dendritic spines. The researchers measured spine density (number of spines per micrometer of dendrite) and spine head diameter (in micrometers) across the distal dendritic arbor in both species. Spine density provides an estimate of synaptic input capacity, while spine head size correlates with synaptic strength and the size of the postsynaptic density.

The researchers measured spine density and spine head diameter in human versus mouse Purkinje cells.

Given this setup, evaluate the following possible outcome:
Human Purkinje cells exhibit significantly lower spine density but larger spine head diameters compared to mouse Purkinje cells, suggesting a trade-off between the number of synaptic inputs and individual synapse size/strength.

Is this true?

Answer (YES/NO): NO